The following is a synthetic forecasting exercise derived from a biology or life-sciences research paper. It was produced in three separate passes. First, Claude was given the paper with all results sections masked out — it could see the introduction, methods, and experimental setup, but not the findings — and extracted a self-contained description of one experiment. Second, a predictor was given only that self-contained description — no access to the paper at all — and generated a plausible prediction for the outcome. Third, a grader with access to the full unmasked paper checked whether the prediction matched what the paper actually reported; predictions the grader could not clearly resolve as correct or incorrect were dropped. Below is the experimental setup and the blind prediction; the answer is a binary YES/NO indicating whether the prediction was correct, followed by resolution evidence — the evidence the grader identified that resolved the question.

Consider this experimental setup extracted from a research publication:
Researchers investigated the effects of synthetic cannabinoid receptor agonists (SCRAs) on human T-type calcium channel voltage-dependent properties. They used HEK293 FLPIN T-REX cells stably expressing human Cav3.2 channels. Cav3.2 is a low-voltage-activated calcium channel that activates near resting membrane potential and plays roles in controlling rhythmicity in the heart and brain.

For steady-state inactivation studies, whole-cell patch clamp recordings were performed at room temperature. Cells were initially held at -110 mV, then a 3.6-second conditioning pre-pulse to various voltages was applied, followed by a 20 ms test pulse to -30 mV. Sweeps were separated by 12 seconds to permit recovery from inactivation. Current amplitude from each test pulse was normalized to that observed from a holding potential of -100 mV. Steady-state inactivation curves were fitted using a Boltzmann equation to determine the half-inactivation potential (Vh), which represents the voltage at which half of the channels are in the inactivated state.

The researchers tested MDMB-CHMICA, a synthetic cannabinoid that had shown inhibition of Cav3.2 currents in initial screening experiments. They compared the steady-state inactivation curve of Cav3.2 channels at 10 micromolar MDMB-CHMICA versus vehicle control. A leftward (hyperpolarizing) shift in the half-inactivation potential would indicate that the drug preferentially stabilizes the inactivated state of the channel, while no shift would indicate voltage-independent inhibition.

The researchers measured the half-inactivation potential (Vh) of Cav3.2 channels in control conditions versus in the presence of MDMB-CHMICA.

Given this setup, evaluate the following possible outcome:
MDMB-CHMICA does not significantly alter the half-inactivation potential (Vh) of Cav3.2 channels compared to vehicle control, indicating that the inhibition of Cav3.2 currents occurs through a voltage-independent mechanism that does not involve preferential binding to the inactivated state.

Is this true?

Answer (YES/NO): NO